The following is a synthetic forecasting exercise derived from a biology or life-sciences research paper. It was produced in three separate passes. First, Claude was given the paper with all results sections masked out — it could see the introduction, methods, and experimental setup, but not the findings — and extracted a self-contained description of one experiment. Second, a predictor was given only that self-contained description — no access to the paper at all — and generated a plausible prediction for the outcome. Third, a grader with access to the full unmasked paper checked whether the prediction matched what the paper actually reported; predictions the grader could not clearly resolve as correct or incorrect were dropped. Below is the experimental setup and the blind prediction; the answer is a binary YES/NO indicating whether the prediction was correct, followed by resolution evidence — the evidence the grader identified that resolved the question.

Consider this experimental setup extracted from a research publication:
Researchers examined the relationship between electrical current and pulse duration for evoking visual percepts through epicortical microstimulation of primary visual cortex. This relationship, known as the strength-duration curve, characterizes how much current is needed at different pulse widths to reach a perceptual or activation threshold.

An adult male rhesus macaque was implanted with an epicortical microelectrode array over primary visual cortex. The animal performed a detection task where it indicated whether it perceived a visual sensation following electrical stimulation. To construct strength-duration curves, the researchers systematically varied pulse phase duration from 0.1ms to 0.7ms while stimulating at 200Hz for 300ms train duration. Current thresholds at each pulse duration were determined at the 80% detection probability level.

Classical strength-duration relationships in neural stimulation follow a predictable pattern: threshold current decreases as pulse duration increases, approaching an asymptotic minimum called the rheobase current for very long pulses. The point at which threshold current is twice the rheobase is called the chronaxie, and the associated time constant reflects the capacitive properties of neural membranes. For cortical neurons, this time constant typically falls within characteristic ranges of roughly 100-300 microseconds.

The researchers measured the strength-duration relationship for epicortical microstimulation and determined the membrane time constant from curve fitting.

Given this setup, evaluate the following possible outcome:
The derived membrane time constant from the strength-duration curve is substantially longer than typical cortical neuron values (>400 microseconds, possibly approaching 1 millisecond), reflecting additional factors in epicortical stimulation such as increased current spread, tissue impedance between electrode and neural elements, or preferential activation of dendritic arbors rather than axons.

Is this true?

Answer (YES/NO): NO